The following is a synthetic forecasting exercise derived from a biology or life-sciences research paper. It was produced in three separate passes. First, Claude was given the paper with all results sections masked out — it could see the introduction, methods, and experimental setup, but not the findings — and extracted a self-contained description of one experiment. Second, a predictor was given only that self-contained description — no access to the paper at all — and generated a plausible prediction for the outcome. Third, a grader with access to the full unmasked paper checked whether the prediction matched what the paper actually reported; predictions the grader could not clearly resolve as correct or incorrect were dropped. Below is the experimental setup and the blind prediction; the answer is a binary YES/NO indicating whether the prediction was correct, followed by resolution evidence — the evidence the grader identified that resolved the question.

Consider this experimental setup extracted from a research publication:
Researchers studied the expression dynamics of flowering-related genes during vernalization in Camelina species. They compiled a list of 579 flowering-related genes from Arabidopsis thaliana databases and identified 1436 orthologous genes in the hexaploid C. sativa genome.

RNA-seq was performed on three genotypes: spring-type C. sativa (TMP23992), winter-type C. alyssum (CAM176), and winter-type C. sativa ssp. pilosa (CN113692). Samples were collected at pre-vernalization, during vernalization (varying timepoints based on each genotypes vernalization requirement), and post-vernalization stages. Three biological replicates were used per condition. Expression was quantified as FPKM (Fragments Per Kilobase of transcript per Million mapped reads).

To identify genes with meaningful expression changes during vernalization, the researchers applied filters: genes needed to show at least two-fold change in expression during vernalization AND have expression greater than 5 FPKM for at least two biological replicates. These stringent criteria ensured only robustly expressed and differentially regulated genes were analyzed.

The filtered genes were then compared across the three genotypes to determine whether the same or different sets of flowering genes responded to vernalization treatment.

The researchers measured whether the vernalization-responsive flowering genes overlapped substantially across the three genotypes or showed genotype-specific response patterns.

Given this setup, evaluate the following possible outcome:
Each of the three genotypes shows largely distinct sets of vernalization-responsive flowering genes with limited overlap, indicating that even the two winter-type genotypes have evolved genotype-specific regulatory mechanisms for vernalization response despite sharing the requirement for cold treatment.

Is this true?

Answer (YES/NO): YES